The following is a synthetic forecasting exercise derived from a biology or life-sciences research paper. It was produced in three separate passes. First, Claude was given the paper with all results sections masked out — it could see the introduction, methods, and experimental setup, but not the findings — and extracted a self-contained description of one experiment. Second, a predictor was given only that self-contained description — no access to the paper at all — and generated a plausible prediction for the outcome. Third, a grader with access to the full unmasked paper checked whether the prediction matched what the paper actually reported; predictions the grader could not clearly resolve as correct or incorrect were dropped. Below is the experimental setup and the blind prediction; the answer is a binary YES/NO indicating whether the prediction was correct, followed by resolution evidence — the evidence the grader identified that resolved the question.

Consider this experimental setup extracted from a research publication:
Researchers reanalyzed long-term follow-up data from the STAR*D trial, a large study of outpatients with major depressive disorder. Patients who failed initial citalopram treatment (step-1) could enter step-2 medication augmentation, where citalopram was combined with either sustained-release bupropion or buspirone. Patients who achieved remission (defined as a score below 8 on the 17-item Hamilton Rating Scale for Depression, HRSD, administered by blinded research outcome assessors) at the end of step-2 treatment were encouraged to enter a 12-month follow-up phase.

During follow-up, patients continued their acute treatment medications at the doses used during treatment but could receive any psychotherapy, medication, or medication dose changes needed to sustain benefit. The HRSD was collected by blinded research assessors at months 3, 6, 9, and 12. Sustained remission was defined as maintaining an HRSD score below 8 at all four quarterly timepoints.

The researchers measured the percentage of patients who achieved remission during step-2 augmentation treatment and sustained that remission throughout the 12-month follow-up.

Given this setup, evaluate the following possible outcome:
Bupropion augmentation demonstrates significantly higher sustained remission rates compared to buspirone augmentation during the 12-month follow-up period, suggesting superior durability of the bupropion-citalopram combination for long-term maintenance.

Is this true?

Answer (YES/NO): NO